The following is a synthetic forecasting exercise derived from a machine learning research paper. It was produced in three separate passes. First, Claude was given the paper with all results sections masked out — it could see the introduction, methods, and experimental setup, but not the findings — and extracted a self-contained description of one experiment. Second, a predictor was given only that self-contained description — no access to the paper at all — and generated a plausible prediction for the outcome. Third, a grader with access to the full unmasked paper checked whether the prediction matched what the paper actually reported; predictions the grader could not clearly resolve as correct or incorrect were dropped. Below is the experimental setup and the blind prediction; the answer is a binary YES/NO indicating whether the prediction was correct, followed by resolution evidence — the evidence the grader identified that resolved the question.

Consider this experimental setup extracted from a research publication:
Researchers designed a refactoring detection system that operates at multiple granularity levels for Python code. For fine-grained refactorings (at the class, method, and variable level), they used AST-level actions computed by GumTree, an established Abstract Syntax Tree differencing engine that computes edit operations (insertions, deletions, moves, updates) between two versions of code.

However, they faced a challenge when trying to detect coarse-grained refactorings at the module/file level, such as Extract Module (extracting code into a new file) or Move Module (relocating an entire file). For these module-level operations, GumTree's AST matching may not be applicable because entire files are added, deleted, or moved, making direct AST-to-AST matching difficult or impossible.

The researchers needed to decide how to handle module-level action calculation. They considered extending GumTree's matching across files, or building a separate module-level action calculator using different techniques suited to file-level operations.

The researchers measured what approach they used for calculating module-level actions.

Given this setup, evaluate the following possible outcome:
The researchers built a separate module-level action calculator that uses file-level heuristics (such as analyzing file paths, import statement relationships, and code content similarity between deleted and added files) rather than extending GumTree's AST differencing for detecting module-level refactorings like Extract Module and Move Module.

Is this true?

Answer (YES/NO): YES